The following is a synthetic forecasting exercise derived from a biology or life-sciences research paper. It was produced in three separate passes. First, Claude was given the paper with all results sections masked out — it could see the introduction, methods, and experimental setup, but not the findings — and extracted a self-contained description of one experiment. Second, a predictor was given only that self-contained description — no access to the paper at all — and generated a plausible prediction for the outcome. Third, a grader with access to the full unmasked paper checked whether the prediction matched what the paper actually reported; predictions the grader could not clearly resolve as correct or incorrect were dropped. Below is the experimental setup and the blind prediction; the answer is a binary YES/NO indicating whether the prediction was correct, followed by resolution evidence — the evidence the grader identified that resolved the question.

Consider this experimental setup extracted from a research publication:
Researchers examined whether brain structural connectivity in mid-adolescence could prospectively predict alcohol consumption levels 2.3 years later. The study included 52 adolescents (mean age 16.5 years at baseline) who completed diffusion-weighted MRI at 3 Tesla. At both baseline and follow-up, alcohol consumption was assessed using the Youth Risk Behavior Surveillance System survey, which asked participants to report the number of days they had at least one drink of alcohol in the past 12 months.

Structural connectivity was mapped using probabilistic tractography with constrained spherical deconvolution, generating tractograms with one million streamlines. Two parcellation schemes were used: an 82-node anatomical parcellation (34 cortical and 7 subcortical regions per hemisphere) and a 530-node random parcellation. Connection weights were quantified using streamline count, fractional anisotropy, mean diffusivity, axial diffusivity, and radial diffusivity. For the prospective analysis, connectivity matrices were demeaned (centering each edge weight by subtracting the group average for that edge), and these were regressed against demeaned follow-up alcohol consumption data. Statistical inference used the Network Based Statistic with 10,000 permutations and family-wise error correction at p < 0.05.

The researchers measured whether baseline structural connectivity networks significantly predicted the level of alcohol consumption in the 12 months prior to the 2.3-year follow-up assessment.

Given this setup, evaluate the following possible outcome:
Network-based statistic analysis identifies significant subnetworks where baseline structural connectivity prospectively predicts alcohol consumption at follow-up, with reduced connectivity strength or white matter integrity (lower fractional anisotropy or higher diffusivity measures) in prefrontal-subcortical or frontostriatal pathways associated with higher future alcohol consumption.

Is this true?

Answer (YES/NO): NO